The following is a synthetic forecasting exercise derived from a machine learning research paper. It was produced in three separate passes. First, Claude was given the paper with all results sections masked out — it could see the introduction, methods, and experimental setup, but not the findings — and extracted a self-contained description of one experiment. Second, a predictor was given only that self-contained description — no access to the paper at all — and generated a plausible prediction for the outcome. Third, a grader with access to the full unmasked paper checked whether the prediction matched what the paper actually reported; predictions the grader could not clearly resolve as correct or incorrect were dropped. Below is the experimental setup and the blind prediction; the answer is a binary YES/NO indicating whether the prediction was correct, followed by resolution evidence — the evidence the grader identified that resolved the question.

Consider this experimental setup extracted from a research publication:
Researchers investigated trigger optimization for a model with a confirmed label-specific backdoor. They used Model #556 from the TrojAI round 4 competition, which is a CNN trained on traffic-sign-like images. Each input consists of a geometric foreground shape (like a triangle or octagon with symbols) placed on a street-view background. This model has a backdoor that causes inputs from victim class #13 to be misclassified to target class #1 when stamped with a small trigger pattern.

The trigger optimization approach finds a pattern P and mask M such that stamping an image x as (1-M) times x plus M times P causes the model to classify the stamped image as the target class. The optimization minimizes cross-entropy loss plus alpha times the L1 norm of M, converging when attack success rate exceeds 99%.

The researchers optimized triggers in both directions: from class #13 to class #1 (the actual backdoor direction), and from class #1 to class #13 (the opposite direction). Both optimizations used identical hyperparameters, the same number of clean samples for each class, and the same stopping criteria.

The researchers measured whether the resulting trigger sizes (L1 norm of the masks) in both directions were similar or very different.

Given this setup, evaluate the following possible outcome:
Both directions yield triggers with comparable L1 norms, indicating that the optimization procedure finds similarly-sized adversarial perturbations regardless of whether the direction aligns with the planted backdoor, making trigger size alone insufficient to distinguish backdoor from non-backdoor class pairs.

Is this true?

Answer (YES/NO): NO